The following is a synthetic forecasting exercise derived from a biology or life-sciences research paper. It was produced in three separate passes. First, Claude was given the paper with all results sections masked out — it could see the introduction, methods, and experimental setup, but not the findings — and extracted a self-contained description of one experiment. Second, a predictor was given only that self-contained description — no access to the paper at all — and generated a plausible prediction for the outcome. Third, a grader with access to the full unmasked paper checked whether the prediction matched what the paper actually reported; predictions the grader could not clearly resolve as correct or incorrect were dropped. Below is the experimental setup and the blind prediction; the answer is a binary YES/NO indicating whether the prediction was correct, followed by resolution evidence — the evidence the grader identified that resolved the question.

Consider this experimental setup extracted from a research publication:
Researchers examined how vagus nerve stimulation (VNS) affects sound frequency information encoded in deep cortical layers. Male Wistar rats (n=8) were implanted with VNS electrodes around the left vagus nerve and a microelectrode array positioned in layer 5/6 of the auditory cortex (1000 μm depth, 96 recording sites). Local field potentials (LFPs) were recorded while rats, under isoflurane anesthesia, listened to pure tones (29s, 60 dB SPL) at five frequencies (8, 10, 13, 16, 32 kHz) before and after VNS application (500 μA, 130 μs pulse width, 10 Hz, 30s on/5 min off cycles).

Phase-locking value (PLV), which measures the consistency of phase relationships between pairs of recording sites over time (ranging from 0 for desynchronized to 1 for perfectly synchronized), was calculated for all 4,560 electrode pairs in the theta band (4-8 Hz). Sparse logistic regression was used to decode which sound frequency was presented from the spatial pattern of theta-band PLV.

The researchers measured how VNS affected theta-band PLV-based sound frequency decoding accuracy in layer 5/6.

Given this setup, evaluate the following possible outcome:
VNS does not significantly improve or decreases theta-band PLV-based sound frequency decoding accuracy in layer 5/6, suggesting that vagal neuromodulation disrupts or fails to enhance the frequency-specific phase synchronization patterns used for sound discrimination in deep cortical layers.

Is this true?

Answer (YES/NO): YES